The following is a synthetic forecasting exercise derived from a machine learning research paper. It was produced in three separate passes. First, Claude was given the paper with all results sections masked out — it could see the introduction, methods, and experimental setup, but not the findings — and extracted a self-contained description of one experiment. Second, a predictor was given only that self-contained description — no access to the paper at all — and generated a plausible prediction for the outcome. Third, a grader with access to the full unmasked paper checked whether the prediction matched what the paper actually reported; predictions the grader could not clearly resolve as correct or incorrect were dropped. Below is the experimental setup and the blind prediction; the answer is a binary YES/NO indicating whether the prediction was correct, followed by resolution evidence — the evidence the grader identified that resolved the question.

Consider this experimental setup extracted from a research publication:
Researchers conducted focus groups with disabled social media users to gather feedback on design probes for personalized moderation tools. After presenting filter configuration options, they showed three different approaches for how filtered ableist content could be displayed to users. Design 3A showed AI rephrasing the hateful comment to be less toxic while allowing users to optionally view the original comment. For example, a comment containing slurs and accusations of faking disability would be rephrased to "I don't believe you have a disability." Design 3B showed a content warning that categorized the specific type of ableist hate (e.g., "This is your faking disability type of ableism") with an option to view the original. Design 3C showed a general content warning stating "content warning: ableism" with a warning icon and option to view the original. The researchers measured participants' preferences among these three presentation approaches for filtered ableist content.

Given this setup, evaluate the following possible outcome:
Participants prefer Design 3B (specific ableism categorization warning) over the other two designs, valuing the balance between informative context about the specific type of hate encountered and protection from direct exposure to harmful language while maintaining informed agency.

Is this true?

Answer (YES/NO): NO